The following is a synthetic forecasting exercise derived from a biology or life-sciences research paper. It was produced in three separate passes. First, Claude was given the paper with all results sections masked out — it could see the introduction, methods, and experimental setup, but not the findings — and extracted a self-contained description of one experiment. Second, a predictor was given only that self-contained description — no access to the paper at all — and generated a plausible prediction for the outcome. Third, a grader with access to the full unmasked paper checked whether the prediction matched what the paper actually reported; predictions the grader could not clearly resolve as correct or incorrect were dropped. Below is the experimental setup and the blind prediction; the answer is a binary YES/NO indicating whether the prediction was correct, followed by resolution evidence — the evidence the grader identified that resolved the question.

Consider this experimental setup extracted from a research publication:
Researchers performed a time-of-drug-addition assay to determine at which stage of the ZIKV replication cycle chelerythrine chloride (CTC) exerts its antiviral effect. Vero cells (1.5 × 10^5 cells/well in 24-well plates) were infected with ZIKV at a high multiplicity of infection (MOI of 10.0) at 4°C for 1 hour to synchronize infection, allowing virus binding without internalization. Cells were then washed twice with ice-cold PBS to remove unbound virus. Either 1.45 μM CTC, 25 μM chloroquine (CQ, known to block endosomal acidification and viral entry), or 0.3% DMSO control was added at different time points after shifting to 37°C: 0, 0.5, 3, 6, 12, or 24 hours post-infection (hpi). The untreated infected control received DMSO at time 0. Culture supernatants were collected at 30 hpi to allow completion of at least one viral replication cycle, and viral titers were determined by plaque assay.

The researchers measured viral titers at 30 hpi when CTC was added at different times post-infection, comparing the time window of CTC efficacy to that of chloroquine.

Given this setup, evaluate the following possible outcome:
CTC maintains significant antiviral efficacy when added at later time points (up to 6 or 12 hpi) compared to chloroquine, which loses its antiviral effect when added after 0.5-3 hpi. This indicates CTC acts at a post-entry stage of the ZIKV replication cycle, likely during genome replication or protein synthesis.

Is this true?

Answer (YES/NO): NO